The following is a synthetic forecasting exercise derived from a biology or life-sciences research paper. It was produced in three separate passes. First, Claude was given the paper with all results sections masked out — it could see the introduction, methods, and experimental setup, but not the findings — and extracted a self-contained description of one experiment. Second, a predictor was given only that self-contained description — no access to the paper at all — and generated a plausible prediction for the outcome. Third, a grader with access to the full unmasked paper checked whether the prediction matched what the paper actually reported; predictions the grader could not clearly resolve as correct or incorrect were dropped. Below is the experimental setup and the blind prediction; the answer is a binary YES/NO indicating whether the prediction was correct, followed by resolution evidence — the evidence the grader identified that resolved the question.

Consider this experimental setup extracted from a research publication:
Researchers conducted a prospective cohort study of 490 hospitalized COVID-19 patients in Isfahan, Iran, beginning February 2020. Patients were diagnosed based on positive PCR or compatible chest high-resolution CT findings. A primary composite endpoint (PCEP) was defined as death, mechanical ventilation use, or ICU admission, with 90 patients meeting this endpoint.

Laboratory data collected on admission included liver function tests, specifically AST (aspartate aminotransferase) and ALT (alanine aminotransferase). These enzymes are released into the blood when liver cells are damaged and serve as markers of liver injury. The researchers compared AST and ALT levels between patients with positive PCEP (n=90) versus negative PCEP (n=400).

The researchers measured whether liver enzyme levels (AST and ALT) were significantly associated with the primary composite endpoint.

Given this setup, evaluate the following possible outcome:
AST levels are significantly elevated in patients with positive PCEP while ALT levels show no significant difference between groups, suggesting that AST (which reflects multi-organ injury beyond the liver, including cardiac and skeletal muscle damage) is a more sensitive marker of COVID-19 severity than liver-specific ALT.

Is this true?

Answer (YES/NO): NO